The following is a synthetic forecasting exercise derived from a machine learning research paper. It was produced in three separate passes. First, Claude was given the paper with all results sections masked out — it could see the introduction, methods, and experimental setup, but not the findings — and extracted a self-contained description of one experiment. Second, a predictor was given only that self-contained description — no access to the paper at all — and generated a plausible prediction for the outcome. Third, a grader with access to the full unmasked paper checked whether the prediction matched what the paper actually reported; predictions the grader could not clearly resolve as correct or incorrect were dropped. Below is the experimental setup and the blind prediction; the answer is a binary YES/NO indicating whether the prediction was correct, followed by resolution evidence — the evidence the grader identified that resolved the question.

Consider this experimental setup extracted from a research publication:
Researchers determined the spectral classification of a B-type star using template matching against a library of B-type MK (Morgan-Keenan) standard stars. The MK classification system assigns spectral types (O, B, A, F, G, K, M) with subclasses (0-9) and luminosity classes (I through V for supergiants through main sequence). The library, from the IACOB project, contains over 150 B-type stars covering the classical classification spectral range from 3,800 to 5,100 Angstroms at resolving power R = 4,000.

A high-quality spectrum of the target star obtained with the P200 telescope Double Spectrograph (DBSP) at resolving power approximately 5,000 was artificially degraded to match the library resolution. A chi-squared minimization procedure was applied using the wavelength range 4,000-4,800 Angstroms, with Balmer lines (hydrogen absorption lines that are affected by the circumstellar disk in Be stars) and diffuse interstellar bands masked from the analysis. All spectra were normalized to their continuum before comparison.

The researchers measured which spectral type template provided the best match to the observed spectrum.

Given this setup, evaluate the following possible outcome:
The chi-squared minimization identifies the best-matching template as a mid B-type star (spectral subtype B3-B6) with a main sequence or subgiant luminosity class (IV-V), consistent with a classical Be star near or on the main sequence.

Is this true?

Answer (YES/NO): NO